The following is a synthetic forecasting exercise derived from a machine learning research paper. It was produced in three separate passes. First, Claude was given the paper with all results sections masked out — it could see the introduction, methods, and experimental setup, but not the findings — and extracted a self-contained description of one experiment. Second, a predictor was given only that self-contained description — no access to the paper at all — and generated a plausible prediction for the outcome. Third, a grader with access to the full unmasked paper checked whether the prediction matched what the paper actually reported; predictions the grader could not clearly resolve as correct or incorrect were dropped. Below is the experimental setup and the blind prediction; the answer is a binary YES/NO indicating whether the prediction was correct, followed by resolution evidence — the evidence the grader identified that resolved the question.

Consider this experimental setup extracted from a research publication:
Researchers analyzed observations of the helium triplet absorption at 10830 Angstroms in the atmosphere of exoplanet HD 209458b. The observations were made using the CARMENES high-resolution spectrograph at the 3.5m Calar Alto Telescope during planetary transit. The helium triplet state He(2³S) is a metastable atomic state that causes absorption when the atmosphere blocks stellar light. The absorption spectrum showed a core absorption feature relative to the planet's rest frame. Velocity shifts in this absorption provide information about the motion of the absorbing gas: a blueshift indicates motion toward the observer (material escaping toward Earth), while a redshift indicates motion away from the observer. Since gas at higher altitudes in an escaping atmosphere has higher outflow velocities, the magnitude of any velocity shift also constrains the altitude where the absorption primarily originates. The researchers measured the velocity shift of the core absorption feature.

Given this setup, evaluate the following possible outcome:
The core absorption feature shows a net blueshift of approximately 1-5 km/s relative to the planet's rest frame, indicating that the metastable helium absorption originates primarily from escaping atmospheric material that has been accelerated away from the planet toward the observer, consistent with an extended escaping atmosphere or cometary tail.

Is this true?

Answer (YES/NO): NO